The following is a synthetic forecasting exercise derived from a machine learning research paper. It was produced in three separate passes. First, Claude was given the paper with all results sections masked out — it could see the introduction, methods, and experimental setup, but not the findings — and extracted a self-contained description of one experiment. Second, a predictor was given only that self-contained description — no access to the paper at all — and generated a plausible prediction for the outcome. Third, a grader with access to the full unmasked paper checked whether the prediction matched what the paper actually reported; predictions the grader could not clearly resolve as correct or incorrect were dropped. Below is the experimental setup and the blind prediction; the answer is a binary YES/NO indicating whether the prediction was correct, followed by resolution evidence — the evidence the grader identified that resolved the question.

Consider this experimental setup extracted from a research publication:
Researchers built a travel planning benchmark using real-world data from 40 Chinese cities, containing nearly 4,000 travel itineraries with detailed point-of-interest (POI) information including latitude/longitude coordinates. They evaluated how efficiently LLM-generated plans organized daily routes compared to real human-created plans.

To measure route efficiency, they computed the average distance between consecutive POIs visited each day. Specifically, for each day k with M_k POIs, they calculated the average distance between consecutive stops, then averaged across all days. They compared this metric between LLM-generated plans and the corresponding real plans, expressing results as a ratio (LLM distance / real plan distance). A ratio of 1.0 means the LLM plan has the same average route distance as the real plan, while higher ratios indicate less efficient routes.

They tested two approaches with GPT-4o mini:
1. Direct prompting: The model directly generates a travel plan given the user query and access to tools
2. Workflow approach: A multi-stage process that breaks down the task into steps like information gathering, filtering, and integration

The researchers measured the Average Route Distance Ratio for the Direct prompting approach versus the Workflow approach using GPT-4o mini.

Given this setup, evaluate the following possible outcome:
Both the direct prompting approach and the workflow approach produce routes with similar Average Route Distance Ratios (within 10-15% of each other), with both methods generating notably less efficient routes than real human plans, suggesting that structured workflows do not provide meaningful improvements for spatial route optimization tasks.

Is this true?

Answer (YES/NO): NO